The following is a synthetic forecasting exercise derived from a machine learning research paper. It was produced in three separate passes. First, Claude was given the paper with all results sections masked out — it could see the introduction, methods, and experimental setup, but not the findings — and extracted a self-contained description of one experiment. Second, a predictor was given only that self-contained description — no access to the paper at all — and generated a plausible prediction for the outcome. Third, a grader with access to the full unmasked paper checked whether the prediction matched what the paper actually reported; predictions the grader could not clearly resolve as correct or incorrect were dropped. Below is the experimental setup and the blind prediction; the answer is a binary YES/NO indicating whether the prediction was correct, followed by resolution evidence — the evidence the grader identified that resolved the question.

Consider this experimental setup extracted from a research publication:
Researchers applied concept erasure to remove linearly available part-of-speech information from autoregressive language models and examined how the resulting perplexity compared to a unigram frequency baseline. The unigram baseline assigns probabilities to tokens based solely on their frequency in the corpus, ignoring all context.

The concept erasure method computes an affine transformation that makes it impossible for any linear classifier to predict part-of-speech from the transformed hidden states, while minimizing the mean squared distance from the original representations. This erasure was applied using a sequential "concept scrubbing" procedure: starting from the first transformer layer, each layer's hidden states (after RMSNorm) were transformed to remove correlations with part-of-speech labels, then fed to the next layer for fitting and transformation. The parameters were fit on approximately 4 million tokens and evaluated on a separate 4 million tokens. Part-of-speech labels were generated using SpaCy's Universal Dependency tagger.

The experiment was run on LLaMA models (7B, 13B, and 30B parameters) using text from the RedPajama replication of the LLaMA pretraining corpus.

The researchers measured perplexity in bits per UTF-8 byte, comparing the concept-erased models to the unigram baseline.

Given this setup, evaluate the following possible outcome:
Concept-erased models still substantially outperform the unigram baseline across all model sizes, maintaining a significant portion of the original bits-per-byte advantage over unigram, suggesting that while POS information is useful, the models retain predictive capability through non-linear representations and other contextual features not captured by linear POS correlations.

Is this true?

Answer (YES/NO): YES